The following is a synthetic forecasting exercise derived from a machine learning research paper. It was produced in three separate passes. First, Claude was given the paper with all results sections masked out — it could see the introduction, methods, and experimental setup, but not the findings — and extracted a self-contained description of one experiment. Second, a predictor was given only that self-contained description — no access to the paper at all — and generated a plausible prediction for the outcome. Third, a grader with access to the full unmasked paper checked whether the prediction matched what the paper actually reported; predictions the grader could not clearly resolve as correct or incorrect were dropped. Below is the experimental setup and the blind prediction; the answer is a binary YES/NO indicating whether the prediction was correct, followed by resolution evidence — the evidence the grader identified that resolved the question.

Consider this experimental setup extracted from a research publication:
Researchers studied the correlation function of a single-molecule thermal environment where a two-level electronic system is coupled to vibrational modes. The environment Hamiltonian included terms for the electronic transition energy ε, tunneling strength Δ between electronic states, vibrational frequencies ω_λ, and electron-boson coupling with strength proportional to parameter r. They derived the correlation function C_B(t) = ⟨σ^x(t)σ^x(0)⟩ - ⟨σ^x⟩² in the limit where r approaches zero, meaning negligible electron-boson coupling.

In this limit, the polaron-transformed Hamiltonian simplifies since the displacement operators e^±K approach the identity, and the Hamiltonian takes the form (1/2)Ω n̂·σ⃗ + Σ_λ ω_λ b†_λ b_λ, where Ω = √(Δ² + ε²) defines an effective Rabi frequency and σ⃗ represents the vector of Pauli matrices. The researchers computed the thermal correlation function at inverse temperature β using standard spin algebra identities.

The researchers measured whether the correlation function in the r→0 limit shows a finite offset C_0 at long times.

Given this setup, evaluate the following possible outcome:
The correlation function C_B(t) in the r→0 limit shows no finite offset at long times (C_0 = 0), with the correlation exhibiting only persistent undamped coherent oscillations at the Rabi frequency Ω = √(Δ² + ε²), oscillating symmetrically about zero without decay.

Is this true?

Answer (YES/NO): NO